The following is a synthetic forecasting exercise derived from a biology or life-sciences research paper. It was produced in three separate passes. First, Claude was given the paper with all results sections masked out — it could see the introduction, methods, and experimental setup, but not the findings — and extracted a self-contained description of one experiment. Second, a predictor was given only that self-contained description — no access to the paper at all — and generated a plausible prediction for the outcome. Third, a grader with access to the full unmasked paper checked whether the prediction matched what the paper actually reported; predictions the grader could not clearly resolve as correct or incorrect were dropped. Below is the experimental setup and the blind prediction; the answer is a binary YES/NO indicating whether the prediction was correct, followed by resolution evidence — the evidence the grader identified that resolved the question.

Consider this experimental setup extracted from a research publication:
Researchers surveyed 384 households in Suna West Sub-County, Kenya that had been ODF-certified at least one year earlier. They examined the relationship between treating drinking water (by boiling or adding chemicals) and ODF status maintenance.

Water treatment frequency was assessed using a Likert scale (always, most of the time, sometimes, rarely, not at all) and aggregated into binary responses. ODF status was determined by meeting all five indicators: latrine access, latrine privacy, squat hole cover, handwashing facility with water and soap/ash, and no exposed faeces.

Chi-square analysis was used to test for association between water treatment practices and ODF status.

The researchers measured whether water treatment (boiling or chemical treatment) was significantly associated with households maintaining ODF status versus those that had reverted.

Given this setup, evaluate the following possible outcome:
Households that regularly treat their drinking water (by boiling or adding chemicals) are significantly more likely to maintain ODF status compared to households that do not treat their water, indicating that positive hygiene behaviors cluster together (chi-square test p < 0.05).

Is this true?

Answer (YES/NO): NO